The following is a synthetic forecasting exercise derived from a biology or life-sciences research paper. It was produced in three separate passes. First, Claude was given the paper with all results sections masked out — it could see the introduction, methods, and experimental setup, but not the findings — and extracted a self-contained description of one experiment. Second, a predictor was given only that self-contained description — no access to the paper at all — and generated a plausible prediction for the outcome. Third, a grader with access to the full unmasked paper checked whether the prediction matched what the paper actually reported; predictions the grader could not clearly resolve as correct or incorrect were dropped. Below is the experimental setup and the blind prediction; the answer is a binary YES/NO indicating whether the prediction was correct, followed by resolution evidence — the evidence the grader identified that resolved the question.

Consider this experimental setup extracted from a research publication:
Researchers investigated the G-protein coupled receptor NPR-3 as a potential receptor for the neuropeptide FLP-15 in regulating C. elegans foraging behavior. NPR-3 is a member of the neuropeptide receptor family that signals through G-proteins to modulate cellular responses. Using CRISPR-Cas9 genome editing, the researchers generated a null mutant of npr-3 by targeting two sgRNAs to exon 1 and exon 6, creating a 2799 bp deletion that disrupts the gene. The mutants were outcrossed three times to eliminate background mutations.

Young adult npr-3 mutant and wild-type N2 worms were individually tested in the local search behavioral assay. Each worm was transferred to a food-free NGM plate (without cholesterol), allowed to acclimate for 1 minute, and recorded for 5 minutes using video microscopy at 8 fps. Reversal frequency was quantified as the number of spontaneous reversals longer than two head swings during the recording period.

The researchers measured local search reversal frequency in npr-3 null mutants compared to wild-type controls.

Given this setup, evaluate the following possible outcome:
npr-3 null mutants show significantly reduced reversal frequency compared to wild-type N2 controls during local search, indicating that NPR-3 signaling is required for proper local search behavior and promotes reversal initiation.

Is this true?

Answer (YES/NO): YES